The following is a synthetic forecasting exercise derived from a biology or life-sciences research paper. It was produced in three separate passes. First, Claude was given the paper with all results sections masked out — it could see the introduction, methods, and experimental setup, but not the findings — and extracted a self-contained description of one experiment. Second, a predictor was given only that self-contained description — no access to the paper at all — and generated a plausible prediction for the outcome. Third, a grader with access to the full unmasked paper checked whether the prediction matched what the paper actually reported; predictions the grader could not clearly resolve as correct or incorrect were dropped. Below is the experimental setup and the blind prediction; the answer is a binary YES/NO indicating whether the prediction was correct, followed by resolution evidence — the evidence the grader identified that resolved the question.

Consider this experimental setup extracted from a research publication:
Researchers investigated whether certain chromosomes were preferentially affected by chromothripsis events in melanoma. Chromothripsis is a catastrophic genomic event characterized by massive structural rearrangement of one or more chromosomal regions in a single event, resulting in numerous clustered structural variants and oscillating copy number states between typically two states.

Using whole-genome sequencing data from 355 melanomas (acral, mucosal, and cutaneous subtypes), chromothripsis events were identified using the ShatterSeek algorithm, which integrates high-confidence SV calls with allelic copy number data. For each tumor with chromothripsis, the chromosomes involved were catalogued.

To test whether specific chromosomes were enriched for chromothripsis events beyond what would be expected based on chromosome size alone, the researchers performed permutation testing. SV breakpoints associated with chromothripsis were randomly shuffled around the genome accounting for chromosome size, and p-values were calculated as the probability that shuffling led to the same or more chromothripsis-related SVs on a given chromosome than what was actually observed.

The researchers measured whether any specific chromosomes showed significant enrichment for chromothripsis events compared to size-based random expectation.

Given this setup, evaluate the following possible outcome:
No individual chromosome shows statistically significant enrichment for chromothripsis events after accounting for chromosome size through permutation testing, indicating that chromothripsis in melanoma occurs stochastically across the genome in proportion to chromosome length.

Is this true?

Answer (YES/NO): NO